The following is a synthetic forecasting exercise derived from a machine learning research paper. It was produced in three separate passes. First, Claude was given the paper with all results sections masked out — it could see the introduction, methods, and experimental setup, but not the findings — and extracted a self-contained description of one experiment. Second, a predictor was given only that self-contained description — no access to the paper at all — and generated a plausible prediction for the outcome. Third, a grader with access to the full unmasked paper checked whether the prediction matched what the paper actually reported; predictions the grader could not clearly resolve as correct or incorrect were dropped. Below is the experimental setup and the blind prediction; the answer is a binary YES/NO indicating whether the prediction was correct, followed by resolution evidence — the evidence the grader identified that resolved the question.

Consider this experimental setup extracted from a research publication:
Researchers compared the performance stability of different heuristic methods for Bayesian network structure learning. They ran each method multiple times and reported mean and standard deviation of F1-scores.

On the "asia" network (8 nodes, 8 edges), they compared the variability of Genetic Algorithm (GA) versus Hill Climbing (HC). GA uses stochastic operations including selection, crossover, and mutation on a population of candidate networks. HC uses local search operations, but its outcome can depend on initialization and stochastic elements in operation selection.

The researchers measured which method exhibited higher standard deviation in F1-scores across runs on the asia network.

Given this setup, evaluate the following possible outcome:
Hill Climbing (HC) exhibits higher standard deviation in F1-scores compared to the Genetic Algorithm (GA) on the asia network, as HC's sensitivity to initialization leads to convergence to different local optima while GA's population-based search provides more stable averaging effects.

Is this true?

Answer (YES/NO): YES